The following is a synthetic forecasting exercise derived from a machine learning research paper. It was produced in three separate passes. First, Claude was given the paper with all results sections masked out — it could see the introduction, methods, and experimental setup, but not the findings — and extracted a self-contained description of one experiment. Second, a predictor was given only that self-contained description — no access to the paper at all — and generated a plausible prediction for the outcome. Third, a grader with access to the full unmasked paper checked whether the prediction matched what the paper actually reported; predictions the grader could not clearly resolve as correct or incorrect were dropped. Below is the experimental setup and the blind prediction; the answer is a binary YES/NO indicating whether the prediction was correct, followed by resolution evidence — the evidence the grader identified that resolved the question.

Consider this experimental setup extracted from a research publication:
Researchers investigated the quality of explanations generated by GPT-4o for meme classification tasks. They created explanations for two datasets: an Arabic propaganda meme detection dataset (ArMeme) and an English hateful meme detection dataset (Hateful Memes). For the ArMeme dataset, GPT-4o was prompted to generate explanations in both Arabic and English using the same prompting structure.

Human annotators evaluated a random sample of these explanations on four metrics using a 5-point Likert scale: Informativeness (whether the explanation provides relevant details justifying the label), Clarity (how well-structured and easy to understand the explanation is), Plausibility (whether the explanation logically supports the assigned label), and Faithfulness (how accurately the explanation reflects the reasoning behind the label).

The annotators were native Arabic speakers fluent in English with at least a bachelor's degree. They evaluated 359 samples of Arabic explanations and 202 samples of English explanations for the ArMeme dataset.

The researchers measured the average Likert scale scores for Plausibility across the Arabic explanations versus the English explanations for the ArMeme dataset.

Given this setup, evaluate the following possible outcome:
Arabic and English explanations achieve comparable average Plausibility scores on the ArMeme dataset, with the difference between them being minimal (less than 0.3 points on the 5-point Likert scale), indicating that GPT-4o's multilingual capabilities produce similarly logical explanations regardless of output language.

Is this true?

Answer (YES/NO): NO